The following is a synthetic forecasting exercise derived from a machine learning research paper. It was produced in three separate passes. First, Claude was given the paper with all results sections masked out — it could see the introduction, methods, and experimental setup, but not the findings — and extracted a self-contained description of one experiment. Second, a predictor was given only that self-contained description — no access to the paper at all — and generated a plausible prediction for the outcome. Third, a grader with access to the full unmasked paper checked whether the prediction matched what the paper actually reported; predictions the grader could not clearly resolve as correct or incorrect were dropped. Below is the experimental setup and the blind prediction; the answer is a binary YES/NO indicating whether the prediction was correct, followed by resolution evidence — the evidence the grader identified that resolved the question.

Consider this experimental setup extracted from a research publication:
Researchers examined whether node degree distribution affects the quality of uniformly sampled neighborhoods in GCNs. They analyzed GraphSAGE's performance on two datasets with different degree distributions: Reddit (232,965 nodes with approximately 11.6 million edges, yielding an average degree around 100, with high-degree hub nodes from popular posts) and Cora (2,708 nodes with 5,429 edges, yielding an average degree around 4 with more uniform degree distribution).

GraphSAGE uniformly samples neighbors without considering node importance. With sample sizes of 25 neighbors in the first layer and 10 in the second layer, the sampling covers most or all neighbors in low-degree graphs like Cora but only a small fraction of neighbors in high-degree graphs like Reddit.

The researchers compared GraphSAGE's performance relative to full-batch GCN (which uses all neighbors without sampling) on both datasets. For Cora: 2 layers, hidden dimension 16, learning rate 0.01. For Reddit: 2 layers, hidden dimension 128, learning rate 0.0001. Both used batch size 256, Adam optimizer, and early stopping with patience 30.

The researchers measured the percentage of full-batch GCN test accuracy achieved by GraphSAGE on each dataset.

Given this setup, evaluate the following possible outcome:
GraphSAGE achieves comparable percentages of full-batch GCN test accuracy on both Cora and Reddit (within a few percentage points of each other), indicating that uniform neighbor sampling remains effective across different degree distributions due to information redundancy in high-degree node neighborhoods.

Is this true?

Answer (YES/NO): NO